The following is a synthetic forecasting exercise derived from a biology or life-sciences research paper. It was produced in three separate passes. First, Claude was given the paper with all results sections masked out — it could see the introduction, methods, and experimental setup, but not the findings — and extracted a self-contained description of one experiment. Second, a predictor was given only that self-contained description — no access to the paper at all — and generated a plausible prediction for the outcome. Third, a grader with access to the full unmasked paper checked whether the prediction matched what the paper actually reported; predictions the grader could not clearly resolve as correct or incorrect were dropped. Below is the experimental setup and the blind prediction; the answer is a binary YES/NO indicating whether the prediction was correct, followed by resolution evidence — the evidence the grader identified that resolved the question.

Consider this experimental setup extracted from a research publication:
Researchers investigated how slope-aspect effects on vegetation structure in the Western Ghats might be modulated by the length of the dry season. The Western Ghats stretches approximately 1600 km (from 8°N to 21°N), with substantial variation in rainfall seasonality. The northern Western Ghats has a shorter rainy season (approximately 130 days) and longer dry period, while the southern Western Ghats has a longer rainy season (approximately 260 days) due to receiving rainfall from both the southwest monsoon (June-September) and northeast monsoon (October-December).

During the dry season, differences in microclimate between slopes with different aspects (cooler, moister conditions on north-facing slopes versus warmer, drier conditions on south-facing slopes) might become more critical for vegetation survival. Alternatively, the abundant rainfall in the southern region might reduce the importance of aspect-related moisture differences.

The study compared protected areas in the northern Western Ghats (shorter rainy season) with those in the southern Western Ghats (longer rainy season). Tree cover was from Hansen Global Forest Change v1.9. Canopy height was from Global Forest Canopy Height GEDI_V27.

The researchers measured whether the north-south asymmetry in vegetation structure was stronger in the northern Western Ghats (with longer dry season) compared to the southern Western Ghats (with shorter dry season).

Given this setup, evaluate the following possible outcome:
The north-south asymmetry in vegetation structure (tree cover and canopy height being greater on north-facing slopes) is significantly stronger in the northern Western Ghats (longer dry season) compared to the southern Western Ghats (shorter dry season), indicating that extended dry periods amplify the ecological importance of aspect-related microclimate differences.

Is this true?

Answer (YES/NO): NO